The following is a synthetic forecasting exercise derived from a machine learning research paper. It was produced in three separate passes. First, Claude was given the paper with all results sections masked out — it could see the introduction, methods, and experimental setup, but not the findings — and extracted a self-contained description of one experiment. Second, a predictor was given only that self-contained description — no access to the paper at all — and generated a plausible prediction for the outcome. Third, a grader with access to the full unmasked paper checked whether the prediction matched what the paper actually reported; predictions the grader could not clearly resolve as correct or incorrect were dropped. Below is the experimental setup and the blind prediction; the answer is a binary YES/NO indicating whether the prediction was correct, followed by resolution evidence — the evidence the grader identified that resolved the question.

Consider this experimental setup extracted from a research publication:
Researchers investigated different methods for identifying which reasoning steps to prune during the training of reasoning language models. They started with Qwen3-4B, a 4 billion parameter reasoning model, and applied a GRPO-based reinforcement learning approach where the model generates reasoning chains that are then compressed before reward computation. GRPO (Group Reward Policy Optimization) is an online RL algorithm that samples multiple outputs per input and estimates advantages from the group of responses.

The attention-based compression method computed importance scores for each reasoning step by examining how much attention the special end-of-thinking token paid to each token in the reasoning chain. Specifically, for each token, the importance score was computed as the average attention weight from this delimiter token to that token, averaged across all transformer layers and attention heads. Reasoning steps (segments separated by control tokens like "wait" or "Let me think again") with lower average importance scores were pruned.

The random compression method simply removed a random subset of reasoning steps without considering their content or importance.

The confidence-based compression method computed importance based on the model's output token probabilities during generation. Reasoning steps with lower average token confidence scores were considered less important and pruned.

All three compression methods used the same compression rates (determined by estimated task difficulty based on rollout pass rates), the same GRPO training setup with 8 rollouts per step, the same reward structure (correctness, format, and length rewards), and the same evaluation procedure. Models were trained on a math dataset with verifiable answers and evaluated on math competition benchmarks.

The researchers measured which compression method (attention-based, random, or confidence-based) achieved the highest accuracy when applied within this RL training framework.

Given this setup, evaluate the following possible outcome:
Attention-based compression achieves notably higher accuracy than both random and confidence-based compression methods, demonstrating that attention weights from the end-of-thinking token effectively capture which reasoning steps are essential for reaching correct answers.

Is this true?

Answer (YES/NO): YES